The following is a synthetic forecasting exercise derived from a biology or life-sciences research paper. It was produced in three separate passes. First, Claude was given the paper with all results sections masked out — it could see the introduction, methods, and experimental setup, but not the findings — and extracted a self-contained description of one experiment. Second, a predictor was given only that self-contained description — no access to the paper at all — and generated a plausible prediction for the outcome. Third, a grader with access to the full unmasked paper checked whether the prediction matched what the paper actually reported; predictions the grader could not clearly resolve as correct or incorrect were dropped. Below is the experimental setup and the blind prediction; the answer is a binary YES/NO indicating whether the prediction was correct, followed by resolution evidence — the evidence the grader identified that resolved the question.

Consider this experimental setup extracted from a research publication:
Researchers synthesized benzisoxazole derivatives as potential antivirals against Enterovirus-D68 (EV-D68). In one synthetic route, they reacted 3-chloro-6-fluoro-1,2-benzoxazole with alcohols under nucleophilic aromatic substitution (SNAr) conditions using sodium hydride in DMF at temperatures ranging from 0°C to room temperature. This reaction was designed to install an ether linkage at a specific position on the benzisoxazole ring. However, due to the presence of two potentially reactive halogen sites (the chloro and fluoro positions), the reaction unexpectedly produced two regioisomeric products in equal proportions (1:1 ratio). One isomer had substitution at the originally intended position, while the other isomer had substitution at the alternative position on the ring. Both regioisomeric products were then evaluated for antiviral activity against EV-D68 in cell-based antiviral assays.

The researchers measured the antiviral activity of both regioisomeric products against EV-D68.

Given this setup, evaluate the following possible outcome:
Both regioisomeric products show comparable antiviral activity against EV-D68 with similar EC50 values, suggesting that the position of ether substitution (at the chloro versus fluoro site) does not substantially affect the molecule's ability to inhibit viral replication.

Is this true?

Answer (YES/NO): NO